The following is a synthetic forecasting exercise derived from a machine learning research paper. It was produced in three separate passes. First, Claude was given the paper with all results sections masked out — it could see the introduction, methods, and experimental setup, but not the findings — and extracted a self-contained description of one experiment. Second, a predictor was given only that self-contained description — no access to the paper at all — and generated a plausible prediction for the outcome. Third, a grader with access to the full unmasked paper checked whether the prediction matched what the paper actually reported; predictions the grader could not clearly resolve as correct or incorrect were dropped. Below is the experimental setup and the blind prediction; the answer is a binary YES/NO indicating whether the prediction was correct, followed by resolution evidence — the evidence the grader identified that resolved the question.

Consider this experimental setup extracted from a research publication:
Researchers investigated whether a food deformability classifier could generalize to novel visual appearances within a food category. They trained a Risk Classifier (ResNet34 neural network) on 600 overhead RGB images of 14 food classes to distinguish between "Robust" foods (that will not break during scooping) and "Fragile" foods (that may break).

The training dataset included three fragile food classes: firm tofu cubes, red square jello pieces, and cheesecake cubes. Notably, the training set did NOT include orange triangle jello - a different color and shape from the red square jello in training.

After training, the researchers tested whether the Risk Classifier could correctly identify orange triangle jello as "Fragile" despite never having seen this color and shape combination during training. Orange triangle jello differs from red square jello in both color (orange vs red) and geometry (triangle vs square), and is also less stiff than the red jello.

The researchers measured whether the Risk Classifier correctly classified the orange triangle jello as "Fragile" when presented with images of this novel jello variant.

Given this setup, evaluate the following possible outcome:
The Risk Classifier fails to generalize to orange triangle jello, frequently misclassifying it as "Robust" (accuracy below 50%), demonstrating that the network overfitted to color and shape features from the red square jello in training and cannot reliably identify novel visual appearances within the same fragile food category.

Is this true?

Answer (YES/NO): NO